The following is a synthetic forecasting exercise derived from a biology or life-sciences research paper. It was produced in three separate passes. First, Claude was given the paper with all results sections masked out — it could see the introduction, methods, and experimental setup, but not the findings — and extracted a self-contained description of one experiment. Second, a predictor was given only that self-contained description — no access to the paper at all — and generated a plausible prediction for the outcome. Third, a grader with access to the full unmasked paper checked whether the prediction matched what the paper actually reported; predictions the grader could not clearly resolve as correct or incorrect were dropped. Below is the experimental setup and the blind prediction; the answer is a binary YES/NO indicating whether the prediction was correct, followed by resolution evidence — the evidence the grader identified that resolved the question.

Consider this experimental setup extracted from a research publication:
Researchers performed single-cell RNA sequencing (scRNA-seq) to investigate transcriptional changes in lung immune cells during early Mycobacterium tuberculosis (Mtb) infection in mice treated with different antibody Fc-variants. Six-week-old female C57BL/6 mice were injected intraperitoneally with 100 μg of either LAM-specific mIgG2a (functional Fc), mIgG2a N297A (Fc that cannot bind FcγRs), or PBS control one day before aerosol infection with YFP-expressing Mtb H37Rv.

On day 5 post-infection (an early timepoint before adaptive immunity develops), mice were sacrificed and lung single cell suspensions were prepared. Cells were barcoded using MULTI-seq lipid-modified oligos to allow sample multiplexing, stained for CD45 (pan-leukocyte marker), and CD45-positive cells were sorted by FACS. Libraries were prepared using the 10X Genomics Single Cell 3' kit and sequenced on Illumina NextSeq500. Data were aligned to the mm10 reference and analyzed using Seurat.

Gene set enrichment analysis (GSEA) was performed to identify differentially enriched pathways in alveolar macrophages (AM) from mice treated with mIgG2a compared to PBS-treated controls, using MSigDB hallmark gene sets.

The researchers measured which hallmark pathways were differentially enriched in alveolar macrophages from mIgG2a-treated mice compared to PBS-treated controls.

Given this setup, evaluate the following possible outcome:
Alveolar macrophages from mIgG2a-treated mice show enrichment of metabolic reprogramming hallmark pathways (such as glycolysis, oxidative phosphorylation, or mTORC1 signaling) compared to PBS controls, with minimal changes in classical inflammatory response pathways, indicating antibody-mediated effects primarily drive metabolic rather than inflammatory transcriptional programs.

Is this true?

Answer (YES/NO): NO